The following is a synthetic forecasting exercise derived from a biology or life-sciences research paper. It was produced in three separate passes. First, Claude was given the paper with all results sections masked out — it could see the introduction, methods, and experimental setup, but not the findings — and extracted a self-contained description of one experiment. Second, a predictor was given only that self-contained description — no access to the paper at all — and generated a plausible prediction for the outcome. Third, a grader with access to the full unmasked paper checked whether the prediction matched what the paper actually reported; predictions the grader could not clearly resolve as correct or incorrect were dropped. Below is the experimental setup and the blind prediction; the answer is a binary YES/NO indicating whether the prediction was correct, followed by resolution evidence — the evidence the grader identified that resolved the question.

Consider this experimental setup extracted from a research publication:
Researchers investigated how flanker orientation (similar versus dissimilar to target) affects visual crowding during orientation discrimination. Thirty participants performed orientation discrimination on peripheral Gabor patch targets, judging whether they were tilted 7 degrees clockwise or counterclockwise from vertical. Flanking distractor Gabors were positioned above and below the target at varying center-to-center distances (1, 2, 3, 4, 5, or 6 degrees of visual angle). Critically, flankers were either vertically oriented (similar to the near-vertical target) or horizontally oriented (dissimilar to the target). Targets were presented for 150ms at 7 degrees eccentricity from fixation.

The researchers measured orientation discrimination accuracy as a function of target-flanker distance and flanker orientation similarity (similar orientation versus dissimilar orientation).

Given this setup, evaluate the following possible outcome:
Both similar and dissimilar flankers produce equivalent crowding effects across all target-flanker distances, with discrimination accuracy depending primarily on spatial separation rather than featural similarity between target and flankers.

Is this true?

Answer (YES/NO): NO